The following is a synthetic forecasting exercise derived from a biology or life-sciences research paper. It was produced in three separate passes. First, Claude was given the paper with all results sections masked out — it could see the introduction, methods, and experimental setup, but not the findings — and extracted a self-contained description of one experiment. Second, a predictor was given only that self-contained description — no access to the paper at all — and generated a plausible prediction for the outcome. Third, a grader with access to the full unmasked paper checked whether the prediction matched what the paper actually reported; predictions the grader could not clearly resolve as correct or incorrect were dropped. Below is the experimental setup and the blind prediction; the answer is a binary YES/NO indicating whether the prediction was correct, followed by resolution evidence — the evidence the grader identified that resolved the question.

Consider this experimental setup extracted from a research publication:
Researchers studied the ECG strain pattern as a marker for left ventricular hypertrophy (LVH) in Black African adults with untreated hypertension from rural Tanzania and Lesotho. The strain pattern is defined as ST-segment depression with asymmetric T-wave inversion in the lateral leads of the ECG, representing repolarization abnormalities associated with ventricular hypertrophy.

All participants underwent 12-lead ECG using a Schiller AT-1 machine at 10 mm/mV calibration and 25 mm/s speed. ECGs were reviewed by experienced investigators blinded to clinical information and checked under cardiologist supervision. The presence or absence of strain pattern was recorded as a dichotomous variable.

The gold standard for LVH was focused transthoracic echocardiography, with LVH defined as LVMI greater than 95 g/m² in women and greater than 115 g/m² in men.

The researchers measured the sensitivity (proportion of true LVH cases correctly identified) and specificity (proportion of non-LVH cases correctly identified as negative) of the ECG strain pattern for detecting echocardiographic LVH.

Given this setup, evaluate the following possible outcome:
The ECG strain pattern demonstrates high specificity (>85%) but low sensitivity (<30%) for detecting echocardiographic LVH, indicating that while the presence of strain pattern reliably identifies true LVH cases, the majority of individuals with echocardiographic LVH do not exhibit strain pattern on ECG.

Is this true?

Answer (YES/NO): YES